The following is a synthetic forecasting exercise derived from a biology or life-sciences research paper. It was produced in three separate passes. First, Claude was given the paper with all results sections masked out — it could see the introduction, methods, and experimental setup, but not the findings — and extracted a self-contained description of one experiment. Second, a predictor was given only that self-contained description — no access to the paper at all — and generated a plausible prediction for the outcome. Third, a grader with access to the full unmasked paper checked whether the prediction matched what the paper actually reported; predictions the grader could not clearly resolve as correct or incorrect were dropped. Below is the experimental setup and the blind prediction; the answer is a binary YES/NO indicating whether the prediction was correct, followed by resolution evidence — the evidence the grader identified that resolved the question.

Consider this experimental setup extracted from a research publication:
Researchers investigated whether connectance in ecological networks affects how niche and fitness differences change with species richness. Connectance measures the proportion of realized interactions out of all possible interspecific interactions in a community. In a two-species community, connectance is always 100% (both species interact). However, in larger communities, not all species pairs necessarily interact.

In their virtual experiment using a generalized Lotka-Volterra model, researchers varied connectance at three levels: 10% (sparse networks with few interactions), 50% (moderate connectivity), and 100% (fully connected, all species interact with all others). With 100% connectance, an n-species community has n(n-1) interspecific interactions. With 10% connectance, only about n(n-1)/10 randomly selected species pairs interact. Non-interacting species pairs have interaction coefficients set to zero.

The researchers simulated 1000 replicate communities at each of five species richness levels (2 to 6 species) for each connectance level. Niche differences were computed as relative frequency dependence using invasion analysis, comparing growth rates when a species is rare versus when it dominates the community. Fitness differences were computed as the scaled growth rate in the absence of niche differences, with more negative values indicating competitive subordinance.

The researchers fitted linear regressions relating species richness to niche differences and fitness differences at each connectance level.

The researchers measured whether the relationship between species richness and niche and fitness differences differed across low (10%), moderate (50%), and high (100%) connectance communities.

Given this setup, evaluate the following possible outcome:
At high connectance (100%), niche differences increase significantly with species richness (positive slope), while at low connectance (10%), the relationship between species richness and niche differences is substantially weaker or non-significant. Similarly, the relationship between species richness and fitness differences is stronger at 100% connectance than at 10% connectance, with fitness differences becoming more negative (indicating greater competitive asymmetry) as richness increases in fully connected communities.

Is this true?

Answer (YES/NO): NO